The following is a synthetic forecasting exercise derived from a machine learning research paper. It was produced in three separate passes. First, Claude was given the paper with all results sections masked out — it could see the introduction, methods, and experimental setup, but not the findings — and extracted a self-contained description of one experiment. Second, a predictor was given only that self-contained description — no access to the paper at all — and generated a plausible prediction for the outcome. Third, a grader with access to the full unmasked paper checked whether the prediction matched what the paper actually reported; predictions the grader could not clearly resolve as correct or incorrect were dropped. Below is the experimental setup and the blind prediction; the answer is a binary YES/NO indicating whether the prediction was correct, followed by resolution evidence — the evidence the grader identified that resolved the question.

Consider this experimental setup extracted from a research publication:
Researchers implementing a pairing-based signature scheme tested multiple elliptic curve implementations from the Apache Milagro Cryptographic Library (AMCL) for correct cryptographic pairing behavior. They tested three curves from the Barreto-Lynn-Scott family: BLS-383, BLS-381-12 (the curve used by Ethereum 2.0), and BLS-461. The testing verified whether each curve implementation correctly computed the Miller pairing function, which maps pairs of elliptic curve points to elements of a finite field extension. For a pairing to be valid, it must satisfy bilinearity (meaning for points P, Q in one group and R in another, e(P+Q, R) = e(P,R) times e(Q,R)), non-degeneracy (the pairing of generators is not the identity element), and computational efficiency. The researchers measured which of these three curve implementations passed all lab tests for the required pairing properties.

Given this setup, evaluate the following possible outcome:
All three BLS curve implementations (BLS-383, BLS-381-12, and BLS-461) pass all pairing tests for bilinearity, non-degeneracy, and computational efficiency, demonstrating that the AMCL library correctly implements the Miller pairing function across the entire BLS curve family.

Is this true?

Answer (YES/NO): NO